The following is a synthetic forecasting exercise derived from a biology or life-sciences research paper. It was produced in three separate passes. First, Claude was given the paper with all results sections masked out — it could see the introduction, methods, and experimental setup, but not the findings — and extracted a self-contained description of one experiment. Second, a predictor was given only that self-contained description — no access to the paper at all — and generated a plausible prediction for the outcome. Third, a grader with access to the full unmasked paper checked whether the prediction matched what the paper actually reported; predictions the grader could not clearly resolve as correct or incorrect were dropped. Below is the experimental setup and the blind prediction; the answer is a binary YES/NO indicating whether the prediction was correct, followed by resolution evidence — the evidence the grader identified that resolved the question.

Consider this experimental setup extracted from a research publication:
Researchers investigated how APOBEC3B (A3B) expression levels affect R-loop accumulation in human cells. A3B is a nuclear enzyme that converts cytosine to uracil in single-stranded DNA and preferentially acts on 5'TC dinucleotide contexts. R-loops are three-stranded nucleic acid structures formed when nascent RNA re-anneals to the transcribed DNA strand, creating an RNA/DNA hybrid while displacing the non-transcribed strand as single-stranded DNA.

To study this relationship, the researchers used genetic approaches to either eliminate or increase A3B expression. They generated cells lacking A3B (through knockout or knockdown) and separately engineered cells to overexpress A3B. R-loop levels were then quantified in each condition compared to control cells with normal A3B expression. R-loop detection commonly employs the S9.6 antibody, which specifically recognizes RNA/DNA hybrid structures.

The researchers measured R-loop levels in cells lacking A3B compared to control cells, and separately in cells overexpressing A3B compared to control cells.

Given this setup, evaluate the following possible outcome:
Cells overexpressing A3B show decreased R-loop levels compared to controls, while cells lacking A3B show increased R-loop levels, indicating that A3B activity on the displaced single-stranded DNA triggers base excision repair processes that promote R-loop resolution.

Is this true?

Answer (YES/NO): YES